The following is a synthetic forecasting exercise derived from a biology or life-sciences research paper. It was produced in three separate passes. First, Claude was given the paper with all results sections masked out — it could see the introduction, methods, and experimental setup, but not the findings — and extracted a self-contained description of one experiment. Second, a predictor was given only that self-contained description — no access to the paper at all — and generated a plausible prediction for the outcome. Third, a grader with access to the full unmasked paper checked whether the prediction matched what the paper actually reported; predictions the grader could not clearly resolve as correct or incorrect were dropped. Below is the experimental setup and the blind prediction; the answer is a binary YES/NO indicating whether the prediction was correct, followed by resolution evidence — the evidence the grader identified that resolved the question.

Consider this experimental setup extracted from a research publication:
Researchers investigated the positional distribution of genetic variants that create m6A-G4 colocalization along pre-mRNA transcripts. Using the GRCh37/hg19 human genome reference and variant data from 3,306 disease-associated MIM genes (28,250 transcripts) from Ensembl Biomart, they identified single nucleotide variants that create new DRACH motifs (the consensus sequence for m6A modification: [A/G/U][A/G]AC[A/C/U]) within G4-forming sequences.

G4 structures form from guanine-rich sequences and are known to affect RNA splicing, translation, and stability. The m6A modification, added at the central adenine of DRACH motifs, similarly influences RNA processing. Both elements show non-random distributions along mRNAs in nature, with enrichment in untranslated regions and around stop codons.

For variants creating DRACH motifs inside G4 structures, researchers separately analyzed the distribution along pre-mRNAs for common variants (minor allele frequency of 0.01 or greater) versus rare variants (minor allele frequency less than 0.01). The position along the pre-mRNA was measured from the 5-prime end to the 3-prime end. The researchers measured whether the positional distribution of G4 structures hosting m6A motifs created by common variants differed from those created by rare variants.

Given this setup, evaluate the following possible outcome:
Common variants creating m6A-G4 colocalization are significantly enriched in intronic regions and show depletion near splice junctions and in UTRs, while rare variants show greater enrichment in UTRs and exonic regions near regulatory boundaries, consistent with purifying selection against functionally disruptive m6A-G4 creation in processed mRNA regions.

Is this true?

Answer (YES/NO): NO